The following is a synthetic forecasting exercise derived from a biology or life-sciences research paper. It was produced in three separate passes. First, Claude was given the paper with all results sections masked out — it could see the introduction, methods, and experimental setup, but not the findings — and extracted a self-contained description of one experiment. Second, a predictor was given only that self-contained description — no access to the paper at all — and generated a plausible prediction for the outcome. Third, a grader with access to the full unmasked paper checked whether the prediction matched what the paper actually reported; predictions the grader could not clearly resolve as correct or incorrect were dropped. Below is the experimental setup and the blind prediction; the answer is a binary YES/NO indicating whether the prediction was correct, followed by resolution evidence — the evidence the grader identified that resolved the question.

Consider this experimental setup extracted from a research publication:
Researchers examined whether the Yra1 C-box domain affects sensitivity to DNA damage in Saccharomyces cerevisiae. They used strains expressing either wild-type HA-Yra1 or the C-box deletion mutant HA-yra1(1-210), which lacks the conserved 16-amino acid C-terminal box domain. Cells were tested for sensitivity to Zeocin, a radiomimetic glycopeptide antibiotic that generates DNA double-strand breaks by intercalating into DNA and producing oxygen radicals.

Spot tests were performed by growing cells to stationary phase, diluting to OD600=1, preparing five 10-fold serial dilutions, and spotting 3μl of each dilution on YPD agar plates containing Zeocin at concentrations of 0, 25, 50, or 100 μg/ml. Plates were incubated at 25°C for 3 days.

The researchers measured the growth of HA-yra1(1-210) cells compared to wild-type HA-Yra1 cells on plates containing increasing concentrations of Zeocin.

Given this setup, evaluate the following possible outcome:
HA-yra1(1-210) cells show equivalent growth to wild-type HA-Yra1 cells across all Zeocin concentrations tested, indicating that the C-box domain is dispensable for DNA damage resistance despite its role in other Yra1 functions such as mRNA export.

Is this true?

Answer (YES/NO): NO